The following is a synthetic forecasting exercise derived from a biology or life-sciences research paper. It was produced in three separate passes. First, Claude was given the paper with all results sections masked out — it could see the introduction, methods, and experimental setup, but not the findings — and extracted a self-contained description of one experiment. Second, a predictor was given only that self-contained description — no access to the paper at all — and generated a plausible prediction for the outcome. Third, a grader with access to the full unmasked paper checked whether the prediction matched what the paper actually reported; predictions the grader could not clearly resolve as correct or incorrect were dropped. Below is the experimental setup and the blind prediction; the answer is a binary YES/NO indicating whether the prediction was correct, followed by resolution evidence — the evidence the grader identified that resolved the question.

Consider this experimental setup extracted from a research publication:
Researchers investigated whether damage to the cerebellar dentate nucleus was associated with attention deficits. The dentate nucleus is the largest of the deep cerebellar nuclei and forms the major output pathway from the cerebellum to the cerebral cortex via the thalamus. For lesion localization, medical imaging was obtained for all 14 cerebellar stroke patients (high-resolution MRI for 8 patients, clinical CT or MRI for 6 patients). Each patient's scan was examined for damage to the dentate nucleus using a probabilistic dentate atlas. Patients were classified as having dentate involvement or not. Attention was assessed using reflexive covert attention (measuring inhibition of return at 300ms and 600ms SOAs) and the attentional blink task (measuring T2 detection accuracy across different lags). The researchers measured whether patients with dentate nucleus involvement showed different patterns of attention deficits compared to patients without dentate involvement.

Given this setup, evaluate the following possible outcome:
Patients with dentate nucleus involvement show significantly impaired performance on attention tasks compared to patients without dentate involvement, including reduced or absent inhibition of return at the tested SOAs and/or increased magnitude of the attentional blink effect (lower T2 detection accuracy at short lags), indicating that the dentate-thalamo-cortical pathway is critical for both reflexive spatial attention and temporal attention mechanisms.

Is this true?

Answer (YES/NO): NO